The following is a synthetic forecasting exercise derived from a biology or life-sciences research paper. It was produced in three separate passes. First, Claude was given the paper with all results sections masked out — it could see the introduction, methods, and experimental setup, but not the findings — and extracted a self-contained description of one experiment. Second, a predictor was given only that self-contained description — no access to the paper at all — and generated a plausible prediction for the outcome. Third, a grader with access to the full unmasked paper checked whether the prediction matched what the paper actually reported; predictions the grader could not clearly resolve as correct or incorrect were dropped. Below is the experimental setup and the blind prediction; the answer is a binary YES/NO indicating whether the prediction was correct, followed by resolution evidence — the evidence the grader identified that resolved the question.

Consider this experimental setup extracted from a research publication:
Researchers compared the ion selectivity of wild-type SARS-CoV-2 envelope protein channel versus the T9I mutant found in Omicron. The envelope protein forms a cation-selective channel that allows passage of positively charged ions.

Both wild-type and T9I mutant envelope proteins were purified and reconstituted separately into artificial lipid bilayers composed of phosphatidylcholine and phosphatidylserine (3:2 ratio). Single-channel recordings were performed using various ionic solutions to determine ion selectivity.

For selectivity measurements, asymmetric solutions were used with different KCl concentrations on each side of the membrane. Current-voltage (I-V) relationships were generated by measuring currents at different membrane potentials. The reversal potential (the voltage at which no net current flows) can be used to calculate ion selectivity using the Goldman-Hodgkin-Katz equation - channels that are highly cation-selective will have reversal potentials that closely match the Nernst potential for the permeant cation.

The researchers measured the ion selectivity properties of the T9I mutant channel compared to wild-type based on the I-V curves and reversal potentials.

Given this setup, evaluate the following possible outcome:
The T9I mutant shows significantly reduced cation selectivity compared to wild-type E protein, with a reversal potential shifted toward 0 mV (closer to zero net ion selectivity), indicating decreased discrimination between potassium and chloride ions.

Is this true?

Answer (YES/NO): YES